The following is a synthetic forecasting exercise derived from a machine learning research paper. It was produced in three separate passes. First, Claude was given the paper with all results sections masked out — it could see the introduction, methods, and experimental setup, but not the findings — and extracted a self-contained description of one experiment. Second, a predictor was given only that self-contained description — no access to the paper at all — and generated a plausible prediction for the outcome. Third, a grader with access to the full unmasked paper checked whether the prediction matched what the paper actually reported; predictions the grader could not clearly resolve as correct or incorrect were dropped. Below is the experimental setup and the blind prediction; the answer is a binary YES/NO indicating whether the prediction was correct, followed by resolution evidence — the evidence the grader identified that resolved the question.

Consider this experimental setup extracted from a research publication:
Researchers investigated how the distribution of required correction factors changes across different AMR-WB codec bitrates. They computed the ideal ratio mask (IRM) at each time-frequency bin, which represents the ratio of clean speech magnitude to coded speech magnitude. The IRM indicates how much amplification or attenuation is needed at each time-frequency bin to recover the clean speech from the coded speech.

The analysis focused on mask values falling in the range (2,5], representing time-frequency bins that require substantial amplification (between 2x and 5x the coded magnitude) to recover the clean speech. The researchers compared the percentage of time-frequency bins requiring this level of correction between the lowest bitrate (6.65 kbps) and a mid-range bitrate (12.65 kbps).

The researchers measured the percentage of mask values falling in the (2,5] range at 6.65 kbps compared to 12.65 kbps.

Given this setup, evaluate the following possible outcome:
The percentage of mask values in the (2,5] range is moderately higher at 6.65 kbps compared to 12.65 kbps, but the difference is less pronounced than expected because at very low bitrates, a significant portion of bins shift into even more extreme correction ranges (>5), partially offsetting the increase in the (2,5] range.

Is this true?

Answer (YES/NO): YES